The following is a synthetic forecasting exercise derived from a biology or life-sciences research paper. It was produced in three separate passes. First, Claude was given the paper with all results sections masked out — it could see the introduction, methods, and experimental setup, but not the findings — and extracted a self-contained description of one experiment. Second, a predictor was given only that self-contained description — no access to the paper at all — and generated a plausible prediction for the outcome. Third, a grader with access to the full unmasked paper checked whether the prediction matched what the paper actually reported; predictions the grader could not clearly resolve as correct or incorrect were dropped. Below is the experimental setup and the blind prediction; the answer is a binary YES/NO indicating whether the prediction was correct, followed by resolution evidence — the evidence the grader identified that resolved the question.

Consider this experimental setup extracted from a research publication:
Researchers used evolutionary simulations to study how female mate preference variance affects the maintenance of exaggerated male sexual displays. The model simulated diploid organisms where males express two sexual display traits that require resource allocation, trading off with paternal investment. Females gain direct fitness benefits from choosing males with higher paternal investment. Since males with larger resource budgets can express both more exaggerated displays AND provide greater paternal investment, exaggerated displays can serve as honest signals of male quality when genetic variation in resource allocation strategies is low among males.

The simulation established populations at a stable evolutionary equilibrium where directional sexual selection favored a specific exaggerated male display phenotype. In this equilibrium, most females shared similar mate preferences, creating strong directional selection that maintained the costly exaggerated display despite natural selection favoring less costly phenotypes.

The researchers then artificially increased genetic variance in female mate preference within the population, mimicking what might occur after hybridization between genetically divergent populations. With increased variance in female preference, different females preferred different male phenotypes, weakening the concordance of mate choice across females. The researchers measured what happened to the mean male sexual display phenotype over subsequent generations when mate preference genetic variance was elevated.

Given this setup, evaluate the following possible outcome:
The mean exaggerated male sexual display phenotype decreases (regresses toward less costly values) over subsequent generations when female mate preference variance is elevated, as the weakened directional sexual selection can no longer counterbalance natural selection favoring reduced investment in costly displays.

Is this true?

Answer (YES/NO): YES